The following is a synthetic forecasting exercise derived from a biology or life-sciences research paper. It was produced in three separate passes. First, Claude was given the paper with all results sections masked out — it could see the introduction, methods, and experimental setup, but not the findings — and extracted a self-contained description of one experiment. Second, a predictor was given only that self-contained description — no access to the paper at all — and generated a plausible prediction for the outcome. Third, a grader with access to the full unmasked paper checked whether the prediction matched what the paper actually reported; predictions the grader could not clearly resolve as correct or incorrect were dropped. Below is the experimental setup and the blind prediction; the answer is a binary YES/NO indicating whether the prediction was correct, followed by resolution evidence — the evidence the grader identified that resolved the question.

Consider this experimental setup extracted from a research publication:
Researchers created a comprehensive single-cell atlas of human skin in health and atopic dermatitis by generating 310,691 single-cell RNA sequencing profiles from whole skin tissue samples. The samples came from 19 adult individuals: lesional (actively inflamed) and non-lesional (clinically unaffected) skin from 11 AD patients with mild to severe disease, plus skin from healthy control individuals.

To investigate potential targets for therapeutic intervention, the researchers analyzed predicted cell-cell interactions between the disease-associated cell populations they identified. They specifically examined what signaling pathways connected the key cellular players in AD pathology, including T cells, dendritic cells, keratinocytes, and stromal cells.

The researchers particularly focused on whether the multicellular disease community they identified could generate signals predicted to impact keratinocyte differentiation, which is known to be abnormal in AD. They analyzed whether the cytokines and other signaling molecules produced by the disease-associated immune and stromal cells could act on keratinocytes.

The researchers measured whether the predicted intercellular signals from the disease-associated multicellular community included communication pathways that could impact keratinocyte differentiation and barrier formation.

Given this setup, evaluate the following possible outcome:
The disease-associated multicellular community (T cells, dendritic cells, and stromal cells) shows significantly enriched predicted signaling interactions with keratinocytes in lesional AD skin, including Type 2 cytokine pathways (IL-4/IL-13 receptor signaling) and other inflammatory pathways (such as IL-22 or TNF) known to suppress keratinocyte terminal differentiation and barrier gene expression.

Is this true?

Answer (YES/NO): YES